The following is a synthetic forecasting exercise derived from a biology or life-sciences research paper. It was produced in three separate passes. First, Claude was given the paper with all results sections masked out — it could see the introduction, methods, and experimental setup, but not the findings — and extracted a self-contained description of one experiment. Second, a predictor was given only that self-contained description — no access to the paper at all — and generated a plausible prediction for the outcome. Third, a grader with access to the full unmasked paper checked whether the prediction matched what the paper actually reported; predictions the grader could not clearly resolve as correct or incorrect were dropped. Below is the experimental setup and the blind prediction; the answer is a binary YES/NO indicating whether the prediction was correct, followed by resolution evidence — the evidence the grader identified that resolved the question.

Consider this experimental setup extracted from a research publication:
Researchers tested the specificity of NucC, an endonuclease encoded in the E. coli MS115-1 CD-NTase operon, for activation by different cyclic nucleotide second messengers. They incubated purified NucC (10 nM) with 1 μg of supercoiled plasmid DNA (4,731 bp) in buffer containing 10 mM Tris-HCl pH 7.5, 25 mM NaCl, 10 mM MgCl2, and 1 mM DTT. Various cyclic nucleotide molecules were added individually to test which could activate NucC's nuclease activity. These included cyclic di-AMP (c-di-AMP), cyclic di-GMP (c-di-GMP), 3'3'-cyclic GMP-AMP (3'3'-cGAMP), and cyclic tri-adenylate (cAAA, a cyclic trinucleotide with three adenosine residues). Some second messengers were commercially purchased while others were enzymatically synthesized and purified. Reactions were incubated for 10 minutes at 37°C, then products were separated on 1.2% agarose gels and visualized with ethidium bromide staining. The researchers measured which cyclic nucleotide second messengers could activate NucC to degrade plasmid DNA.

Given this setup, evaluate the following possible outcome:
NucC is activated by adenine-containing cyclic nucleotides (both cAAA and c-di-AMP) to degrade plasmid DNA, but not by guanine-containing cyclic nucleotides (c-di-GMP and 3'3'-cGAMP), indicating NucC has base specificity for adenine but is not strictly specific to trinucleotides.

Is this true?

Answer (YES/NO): NO